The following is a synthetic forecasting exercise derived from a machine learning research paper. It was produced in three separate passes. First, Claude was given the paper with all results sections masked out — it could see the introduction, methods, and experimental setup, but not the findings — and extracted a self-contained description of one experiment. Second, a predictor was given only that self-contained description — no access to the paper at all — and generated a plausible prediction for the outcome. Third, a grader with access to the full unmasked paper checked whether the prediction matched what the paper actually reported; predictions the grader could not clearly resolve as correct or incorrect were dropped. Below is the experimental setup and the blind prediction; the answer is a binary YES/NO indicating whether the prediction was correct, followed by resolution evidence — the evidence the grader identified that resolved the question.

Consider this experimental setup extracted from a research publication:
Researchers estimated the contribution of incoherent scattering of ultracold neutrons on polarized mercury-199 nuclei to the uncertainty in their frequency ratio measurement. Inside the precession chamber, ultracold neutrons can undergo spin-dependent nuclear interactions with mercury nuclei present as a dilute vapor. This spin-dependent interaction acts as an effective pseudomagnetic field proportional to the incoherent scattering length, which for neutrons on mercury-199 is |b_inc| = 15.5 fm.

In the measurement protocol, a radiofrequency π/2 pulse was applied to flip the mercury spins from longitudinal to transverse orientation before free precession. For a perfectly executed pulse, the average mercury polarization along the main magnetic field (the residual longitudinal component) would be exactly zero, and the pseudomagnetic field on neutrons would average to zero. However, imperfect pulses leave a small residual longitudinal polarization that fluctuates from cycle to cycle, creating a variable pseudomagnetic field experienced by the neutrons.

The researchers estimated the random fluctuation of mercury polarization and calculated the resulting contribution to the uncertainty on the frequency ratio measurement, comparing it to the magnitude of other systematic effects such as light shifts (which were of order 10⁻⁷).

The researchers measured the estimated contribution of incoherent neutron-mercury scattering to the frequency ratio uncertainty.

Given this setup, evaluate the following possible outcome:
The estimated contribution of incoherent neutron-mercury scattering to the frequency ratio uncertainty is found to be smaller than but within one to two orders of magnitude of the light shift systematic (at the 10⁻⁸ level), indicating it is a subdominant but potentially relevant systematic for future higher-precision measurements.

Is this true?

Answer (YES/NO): NO